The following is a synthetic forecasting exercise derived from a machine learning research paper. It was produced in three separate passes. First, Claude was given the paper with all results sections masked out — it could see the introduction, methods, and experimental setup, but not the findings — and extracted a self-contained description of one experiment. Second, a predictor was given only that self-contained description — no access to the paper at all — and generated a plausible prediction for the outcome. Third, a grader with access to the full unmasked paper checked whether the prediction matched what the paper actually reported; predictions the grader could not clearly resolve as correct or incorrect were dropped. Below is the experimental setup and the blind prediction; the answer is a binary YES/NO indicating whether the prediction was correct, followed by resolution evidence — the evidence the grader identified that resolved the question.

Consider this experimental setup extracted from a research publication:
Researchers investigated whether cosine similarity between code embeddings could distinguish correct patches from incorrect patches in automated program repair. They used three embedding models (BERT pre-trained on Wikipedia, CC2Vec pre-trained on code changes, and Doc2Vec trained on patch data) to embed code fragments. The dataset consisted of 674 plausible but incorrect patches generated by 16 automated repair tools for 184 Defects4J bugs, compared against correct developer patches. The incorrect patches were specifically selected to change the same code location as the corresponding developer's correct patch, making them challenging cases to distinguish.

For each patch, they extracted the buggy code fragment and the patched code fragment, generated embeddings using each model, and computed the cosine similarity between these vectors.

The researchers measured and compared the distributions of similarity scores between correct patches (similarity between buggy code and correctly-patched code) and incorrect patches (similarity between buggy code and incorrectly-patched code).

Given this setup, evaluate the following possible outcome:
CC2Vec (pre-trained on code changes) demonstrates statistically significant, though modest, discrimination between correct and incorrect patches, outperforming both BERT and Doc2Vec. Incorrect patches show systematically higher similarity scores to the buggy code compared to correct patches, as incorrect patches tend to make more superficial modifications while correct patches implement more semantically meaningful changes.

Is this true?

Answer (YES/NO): NO